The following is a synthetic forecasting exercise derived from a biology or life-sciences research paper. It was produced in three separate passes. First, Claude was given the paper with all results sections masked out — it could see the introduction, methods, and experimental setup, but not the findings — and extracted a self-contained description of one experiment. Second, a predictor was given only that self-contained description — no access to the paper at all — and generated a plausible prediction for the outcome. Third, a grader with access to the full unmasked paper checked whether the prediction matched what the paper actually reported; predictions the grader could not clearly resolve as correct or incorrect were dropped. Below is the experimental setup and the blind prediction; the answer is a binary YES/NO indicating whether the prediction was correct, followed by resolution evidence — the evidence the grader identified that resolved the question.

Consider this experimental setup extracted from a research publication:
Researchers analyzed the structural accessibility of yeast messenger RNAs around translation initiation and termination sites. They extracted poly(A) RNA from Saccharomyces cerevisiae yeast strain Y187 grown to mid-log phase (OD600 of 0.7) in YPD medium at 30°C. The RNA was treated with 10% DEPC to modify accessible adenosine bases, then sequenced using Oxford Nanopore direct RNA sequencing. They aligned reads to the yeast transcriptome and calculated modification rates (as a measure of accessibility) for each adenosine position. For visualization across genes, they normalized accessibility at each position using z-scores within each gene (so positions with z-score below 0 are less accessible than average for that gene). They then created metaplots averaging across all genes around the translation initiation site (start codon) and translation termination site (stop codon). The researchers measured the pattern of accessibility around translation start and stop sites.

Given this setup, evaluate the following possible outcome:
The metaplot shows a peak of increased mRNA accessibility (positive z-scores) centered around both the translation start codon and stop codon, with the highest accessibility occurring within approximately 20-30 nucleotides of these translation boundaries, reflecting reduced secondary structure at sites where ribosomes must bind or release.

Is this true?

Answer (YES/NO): NO